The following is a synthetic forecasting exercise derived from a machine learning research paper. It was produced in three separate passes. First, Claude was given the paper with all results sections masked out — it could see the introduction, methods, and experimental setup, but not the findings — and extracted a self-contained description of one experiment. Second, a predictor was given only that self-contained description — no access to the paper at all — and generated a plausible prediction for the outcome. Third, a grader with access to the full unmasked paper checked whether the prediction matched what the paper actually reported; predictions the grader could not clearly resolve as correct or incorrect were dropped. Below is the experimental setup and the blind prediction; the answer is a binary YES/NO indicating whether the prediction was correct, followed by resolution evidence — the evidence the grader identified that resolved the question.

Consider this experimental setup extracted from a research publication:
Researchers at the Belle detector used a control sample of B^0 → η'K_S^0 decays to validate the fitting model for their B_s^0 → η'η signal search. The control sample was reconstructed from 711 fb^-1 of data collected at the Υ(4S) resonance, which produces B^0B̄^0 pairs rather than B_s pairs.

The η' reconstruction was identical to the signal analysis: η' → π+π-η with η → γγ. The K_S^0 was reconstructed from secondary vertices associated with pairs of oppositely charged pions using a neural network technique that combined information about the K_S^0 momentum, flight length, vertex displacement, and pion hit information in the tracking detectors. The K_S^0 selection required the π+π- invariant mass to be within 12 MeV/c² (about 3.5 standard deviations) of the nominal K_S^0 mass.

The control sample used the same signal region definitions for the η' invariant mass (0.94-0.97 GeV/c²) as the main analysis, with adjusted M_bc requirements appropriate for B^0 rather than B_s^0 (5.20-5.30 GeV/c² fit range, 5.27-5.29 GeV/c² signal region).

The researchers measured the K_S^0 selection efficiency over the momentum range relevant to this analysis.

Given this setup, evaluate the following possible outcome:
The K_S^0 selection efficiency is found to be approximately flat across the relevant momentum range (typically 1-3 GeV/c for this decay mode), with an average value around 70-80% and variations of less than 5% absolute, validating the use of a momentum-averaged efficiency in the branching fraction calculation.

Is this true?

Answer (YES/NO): NO